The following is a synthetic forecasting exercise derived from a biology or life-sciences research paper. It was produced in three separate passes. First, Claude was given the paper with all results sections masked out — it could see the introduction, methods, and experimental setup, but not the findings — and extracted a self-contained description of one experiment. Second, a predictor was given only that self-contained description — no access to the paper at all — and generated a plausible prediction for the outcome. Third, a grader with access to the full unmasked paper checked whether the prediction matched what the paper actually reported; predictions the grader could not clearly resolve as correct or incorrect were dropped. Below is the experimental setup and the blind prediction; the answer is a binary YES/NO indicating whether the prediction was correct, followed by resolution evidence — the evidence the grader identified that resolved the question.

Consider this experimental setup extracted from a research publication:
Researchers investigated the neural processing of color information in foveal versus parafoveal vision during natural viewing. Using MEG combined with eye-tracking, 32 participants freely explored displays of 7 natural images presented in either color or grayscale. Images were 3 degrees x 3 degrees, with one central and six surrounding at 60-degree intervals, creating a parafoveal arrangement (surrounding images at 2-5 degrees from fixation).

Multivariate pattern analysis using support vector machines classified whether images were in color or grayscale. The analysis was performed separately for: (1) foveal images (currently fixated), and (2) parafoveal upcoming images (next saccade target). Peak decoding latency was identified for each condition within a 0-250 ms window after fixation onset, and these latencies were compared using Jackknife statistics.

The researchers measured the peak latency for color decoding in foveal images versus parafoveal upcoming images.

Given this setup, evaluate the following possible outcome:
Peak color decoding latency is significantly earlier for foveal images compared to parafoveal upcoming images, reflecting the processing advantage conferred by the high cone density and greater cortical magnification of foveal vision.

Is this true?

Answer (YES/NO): NO